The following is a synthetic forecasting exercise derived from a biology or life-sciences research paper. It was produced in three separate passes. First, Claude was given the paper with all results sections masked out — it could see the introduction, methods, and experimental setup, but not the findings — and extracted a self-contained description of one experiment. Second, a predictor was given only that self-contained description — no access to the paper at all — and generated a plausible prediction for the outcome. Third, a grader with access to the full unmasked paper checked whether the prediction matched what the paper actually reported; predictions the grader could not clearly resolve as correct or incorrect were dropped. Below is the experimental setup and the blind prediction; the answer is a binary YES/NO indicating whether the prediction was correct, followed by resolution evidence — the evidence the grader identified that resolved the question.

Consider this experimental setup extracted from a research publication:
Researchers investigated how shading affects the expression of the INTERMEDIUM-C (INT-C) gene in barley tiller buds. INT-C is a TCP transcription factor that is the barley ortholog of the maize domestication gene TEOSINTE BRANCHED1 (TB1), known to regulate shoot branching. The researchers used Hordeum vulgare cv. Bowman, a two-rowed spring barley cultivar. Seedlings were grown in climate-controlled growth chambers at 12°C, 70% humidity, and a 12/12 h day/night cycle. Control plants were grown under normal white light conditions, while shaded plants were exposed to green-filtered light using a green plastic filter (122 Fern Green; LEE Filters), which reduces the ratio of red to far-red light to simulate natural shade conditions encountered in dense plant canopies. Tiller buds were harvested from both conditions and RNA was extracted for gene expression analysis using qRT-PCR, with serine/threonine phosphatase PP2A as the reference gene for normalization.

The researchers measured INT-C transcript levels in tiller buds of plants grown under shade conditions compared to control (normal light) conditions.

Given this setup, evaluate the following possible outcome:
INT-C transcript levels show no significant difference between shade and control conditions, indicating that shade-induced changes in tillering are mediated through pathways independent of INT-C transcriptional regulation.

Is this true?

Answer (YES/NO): NO